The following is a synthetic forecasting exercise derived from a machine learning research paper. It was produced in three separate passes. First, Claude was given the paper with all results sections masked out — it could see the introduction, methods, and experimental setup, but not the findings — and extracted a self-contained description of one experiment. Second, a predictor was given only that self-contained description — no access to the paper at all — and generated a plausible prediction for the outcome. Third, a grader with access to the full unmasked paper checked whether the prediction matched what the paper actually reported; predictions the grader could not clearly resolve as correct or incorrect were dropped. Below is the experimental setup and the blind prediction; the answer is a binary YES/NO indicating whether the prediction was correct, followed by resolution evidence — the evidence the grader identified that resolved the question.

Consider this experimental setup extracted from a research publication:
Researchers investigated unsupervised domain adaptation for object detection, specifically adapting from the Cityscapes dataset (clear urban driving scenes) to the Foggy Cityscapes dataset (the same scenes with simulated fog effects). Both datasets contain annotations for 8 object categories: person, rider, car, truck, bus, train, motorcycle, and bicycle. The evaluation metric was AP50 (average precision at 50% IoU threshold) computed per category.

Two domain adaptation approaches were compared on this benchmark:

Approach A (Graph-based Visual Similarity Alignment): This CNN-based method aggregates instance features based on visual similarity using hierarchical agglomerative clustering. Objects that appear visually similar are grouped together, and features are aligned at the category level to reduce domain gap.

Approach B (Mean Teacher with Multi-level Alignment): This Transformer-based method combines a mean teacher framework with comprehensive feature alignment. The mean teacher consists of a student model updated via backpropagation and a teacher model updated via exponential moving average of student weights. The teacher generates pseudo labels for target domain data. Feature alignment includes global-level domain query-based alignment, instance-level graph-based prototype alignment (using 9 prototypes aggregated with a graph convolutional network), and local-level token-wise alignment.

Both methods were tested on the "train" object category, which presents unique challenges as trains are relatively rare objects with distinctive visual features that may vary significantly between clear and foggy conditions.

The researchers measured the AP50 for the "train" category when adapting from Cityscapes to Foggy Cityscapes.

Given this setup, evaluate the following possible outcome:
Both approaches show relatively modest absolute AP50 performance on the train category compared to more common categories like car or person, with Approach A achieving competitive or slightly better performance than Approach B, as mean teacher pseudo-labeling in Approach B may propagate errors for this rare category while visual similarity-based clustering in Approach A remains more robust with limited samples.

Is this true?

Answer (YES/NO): NO